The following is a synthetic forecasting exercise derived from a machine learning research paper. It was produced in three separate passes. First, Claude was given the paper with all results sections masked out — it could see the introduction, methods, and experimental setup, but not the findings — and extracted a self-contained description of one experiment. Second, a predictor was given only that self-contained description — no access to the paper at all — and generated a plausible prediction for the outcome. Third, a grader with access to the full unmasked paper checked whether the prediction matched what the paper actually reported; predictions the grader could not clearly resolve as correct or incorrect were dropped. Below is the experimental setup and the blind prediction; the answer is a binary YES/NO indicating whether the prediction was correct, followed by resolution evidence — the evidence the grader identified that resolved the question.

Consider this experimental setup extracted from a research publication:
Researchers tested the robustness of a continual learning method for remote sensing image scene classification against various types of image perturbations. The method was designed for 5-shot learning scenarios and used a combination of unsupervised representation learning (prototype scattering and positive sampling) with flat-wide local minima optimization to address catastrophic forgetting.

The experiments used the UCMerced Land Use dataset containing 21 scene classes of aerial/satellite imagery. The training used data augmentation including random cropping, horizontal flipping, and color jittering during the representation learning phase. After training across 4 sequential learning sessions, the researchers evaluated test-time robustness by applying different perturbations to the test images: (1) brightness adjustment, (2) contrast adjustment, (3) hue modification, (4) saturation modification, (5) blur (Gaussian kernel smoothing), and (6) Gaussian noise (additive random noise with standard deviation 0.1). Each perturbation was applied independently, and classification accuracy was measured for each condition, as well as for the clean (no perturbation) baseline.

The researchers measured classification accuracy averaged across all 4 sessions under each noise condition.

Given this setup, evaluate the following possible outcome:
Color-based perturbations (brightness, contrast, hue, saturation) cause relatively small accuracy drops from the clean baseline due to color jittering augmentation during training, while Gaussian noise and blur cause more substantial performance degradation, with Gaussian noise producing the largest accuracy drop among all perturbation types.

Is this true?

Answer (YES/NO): NO